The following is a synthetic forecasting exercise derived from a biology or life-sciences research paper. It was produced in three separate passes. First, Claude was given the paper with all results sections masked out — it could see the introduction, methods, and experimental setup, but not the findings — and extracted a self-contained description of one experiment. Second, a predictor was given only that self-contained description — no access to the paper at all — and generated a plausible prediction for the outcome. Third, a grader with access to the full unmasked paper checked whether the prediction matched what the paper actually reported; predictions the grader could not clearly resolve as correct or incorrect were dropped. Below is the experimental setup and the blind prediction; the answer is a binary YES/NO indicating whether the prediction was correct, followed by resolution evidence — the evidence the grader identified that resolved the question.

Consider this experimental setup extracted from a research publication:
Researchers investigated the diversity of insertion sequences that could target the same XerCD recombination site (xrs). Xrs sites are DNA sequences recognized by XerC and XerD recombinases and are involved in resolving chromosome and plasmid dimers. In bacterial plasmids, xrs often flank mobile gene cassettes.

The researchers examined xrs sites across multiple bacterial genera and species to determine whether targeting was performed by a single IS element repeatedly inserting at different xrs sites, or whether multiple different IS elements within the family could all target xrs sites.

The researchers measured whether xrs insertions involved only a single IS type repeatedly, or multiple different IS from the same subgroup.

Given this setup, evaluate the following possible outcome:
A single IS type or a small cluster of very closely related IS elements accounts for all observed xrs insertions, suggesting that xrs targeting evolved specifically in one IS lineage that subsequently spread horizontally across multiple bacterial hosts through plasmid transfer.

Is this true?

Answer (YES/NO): NO